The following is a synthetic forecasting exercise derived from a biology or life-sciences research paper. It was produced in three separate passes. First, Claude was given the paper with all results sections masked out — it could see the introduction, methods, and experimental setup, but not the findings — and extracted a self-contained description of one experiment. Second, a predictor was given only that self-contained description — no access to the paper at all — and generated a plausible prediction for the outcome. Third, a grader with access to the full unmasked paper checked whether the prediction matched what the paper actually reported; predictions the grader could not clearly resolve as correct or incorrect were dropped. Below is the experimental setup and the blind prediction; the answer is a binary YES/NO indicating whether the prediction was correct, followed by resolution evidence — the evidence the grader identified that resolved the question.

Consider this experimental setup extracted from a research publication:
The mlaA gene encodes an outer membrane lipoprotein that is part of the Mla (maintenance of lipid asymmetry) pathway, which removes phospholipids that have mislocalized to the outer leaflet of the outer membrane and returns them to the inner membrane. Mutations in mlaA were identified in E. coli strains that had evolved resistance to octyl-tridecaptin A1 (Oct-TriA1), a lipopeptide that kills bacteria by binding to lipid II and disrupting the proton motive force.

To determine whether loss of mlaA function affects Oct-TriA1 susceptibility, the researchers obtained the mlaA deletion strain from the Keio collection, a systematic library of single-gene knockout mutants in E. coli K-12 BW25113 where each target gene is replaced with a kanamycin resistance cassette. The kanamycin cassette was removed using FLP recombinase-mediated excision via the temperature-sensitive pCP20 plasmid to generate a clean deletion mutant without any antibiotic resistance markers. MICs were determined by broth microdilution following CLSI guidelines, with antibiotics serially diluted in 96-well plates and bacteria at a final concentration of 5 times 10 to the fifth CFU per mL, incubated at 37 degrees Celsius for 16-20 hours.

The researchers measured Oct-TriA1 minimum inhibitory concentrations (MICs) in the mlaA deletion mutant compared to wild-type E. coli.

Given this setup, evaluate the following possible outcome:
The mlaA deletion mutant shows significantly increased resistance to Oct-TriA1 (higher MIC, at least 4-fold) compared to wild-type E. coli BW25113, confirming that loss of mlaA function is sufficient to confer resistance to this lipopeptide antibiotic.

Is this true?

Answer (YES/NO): NO